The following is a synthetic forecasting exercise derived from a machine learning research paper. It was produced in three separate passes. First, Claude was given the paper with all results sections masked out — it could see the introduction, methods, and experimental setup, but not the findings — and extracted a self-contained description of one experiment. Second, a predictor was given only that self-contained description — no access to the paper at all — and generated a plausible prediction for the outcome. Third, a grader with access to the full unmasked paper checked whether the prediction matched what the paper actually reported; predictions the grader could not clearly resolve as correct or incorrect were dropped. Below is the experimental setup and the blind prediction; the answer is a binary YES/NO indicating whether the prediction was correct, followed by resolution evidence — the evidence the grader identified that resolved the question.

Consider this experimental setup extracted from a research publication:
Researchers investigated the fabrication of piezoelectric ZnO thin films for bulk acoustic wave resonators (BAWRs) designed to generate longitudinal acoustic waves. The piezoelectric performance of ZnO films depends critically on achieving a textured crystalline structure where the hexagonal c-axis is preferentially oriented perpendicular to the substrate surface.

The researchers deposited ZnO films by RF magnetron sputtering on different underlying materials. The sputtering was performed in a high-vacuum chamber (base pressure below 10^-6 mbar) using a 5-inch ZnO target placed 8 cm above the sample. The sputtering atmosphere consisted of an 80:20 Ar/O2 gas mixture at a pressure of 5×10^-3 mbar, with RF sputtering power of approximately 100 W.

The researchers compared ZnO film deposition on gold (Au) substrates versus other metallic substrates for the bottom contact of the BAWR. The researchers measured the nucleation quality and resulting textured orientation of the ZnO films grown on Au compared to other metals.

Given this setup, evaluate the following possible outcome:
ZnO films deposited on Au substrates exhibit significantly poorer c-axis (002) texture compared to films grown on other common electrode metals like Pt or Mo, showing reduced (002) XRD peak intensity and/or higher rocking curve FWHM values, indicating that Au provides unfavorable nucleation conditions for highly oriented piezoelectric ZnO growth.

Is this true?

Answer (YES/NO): NO